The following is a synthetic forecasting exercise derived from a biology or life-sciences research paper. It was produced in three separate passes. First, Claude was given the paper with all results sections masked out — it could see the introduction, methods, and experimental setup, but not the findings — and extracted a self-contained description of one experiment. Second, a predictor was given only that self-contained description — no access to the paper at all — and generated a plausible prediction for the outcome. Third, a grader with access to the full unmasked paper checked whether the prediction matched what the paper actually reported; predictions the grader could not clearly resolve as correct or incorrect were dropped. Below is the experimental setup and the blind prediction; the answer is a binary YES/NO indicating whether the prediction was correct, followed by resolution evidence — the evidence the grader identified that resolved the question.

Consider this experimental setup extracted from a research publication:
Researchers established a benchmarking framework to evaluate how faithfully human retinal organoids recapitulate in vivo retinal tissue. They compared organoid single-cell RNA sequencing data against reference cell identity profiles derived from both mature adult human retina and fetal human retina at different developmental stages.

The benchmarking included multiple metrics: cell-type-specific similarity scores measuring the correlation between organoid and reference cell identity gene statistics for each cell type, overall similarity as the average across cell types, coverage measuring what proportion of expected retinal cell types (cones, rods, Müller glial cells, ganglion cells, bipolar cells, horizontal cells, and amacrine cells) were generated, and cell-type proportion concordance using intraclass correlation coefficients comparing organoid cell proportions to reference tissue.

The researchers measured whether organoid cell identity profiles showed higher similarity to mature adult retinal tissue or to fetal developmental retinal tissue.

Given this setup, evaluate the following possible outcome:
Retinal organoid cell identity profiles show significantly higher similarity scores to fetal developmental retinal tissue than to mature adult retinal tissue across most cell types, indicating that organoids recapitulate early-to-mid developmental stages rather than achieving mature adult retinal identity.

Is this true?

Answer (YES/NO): NO